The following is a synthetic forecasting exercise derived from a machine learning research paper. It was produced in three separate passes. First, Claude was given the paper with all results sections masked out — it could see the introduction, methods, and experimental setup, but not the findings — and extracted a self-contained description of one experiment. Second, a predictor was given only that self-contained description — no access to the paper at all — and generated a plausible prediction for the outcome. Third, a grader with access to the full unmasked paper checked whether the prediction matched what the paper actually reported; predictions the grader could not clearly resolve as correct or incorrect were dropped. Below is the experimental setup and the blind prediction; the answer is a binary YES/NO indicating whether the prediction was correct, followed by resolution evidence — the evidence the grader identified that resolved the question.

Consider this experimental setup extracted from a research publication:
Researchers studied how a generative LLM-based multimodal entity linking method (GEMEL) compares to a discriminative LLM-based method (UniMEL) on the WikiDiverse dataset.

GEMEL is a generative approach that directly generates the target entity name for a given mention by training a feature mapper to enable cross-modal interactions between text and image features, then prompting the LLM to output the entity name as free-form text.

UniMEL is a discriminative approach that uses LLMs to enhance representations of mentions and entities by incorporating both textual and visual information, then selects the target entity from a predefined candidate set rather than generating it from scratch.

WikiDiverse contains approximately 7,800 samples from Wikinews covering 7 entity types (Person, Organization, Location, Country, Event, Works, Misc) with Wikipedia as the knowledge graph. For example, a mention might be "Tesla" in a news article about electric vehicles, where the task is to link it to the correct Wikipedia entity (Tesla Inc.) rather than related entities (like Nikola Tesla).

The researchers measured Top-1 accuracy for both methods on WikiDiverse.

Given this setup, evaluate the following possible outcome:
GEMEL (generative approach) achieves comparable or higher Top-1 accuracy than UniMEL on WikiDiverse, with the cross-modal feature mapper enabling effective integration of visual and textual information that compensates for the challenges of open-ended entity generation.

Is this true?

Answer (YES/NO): YES